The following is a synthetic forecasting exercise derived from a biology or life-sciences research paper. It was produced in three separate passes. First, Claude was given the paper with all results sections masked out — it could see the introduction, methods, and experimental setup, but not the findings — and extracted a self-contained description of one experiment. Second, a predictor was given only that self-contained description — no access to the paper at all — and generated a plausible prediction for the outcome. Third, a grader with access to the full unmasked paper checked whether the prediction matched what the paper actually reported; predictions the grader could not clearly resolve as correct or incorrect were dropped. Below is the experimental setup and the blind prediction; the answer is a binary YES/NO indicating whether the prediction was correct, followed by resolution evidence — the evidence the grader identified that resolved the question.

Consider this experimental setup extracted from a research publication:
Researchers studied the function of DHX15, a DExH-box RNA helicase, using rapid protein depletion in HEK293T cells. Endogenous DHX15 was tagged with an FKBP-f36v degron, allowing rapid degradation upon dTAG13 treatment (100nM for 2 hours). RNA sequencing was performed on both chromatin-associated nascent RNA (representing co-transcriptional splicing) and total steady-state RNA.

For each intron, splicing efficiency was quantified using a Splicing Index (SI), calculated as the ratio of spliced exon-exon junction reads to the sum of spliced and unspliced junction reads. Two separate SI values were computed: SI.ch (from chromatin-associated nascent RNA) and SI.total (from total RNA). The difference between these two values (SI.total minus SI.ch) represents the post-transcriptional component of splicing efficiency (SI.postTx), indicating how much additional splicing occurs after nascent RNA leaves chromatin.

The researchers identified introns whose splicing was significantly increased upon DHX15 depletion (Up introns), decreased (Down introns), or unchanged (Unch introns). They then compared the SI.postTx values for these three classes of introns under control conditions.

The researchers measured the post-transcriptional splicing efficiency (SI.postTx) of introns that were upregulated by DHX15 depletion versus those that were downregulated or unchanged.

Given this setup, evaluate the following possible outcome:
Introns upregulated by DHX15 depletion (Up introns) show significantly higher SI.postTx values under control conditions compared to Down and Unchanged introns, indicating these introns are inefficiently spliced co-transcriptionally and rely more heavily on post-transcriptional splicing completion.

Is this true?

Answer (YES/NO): YES